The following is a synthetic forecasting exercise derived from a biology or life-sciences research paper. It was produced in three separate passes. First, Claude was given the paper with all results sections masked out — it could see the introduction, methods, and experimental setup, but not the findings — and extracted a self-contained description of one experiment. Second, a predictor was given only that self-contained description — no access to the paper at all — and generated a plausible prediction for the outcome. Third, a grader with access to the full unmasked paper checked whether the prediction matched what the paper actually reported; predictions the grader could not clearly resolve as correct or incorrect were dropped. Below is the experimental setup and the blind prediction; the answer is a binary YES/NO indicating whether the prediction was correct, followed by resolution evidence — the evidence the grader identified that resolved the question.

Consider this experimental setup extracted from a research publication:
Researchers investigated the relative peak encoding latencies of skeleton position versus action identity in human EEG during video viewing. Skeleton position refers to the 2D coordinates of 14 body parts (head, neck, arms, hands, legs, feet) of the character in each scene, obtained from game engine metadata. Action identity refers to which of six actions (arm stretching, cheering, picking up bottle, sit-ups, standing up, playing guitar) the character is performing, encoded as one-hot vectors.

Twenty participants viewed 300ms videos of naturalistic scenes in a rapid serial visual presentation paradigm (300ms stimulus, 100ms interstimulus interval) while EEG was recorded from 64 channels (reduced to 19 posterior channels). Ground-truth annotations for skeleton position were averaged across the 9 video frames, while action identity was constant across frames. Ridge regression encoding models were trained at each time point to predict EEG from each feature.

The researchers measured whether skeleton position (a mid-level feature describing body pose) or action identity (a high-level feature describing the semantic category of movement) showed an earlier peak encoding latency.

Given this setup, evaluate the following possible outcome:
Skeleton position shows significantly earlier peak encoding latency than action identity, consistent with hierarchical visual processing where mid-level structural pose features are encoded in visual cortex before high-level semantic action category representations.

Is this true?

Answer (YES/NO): YES